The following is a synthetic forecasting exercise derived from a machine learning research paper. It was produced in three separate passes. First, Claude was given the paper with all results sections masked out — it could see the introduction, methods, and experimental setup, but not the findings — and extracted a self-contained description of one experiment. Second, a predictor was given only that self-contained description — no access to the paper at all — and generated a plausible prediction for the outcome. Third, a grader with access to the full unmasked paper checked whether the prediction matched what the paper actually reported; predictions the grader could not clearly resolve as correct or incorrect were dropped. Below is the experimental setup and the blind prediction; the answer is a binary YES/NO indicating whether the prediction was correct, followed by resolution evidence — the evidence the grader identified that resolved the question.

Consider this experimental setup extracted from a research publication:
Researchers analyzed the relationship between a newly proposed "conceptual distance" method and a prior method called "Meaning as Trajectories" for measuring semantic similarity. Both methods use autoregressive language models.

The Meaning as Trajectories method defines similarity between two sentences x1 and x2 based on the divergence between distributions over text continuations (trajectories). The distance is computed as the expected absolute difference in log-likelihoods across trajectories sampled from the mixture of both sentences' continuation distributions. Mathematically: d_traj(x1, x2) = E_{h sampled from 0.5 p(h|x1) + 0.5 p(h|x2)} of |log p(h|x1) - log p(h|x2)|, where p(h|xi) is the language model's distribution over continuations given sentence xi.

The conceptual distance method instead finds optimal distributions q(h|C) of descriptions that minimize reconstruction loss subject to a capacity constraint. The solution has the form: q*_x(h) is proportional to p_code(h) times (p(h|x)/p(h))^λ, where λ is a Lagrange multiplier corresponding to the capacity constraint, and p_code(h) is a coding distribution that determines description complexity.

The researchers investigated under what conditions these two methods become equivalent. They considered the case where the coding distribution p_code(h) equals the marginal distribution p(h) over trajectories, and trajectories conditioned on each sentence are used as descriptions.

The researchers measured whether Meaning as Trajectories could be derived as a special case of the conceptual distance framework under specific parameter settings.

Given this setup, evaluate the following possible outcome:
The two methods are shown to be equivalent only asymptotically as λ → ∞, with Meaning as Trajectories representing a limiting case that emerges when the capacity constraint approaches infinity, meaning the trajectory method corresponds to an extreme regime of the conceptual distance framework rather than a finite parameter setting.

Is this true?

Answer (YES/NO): NO